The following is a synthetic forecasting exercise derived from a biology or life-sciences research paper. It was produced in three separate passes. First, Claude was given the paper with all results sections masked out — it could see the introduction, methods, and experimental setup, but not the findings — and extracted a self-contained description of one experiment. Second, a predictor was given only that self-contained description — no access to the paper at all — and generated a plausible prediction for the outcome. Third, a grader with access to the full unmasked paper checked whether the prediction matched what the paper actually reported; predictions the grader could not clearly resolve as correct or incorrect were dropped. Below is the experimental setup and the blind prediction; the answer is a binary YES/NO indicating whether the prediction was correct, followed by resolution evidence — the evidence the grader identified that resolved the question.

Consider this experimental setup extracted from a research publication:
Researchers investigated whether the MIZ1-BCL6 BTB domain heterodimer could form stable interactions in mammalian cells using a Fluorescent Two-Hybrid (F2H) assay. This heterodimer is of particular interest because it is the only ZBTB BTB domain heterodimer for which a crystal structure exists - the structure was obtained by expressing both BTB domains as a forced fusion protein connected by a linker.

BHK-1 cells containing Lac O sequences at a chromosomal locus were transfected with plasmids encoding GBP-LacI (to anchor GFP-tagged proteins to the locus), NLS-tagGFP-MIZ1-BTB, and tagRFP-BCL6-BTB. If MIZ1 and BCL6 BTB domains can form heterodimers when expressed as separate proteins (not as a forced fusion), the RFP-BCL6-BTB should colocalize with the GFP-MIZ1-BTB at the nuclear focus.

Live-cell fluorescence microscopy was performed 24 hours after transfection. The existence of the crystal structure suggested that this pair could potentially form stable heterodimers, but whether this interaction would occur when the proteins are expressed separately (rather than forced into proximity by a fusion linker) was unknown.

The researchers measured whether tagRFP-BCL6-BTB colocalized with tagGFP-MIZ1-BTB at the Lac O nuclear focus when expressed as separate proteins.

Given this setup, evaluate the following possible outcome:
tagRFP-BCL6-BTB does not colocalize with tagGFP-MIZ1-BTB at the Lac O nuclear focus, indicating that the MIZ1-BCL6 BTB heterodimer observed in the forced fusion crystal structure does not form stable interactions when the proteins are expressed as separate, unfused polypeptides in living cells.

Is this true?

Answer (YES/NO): YES